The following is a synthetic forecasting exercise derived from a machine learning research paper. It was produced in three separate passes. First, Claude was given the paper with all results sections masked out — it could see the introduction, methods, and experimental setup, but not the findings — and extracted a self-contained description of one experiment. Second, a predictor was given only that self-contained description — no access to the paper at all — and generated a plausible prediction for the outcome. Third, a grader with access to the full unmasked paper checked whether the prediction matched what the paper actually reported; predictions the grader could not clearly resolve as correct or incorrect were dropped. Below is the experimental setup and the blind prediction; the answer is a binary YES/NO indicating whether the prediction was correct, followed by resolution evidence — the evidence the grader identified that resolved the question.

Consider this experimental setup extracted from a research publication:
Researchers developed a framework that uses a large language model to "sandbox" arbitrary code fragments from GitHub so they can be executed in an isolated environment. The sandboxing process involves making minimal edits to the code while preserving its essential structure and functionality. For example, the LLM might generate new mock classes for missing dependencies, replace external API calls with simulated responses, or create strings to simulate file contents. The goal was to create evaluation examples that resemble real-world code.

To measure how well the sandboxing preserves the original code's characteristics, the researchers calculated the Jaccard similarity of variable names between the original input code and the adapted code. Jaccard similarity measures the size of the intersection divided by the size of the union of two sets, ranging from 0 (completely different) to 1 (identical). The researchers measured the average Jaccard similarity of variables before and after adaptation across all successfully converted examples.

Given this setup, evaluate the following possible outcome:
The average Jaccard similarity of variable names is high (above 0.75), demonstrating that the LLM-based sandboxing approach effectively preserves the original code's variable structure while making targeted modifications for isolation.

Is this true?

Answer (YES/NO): YES